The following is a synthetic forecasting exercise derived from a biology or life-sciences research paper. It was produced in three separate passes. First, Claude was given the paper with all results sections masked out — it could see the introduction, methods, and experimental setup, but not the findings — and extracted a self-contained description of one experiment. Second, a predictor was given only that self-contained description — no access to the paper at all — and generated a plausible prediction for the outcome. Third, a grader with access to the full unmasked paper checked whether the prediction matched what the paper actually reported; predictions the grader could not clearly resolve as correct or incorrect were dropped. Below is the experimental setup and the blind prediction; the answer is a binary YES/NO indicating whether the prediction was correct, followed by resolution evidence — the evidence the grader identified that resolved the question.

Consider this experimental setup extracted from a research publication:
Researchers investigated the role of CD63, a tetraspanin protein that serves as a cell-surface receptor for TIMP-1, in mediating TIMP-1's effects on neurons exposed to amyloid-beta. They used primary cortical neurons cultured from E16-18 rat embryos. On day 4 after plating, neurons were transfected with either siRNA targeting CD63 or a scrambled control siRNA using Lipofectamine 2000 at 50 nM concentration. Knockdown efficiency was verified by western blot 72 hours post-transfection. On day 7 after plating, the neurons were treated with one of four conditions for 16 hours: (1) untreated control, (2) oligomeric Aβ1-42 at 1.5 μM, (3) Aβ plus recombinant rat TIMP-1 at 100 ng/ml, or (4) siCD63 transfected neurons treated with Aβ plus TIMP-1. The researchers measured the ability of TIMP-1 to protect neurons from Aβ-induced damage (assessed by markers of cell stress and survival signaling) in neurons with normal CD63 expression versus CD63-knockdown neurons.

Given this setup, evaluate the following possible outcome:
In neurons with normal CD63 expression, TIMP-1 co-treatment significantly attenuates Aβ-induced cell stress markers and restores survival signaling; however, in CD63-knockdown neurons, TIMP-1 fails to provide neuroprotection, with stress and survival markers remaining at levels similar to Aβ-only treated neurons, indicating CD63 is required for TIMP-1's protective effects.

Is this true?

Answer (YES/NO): YES